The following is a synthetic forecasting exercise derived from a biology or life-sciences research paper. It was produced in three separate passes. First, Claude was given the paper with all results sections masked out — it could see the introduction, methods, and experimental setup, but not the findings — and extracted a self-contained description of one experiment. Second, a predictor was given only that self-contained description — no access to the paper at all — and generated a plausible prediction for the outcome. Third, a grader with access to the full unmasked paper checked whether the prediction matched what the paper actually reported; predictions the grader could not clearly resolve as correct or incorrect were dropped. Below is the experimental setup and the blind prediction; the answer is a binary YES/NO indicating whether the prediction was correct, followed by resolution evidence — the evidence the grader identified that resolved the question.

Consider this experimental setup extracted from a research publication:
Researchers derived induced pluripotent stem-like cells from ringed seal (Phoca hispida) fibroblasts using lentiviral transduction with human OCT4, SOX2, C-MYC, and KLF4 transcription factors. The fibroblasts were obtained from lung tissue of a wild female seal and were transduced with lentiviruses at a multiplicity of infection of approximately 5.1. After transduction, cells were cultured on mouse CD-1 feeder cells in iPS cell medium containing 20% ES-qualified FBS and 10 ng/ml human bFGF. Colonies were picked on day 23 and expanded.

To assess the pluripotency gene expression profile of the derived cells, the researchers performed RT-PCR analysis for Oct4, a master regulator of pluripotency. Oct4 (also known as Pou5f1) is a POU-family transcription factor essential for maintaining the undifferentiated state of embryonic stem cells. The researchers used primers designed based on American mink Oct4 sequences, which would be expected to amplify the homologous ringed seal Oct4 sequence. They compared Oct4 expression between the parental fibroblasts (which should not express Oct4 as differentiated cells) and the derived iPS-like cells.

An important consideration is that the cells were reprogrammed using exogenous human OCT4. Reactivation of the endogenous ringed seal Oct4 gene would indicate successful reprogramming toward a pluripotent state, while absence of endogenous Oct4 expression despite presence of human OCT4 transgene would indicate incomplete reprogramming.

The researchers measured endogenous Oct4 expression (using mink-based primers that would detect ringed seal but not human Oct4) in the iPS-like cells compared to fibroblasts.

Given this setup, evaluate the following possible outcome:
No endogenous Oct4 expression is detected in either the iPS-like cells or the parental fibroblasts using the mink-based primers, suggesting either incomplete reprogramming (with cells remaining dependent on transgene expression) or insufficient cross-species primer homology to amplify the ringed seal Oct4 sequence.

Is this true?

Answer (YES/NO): NO